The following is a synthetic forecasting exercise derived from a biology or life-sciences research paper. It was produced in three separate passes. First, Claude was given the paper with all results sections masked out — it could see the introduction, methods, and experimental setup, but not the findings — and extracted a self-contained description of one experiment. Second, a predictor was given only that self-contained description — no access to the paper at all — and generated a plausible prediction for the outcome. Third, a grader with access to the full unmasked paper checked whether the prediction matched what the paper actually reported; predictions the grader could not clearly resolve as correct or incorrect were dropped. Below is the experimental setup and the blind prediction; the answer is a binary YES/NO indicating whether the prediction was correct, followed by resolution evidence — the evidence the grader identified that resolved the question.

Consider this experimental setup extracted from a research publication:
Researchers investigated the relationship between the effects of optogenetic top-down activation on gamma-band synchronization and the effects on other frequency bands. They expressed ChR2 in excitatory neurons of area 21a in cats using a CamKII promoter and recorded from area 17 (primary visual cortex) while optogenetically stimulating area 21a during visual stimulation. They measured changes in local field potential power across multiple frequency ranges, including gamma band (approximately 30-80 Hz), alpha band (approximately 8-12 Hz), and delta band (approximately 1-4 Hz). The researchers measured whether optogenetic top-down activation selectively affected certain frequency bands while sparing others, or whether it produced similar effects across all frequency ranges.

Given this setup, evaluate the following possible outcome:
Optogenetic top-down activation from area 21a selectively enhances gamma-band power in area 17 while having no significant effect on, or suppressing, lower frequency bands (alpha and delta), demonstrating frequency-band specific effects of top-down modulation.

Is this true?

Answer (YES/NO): NO